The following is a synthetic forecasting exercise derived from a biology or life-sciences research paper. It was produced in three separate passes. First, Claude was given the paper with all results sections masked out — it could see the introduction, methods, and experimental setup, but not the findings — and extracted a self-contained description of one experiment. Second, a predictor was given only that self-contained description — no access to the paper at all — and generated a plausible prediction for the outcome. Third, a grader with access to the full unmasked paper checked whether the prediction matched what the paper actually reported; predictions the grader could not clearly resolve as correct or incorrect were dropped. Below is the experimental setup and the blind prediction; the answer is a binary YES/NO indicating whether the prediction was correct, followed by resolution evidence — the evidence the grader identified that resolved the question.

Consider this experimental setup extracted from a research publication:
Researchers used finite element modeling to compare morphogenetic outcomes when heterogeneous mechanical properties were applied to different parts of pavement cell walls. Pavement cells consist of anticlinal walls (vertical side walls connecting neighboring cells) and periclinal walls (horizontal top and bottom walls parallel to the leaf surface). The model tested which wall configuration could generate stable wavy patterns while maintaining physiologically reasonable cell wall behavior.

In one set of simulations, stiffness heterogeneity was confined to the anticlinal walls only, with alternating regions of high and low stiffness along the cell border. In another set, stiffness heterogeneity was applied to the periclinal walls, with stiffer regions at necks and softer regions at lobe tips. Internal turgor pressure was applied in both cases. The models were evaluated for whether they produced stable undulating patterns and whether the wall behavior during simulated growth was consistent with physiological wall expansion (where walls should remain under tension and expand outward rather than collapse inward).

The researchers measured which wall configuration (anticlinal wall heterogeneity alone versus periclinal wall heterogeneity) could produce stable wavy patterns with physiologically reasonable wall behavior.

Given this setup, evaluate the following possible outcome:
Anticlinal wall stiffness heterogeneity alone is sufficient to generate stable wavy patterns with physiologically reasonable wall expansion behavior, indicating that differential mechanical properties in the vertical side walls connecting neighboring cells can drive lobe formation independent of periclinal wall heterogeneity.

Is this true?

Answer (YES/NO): NO